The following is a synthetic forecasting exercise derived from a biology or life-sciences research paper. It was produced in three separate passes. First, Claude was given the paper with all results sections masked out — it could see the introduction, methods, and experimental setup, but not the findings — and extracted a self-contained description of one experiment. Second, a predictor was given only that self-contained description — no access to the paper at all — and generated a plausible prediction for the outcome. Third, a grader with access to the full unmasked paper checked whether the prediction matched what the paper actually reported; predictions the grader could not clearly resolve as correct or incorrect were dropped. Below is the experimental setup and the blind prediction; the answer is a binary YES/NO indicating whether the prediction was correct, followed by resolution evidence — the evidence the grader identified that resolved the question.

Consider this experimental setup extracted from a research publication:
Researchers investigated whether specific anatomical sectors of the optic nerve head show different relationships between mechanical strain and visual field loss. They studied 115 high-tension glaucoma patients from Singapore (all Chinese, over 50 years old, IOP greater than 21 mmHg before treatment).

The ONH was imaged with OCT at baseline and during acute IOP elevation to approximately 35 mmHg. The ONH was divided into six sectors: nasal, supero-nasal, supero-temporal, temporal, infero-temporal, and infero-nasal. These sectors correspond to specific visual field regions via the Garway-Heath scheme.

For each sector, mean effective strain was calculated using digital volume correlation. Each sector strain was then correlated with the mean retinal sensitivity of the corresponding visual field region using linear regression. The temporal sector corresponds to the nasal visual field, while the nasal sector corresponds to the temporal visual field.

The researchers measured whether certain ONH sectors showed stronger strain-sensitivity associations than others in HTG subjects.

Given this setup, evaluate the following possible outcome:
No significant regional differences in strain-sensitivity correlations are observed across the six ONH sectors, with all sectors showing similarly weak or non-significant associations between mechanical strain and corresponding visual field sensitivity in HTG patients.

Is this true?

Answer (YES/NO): NO